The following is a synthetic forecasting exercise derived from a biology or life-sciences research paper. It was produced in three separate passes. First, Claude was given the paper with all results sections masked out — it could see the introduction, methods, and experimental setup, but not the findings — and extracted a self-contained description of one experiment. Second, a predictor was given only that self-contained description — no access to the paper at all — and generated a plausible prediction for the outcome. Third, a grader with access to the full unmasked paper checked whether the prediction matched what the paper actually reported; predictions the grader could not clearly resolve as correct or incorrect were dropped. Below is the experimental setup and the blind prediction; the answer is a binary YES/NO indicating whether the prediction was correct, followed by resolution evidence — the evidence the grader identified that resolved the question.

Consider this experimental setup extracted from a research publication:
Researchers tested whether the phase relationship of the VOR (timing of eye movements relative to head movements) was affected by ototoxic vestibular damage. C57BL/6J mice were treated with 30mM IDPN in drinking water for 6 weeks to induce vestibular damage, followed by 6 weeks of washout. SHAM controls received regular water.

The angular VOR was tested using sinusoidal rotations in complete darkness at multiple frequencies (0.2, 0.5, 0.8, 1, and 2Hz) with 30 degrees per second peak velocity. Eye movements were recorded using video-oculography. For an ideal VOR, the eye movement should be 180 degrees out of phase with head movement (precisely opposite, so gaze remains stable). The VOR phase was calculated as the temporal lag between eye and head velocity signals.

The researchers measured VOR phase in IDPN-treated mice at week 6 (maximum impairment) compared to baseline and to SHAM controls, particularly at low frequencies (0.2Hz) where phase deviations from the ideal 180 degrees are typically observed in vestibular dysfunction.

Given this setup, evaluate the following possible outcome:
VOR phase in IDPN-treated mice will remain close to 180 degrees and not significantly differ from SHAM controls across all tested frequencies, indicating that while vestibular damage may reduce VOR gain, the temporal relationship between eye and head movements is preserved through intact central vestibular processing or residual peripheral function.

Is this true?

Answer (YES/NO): NO